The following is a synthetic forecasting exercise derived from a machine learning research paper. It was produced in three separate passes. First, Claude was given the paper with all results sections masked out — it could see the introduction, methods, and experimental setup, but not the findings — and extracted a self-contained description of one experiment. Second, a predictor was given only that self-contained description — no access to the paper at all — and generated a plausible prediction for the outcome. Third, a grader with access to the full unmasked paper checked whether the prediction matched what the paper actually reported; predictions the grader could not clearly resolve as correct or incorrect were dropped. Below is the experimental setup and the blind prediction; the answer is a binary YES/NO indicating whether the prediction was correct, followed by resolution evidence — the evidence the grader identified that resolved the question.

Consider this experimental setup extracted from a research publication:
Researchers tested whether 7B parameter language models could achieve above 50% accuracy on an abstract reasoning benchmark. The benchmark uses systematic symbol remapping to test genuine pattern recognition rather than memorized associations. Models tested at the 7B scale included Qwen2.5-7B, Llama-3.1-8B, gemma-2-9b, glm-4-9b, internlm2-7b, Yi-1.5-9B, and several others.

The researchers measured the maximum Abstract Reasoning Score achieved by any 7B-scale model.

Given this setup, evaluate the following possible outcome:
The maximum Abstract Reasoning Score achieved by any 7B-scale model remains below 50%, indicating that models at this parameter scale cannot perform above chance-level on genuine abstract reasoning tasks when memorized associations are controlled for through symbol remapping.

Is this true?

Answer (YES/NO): YES